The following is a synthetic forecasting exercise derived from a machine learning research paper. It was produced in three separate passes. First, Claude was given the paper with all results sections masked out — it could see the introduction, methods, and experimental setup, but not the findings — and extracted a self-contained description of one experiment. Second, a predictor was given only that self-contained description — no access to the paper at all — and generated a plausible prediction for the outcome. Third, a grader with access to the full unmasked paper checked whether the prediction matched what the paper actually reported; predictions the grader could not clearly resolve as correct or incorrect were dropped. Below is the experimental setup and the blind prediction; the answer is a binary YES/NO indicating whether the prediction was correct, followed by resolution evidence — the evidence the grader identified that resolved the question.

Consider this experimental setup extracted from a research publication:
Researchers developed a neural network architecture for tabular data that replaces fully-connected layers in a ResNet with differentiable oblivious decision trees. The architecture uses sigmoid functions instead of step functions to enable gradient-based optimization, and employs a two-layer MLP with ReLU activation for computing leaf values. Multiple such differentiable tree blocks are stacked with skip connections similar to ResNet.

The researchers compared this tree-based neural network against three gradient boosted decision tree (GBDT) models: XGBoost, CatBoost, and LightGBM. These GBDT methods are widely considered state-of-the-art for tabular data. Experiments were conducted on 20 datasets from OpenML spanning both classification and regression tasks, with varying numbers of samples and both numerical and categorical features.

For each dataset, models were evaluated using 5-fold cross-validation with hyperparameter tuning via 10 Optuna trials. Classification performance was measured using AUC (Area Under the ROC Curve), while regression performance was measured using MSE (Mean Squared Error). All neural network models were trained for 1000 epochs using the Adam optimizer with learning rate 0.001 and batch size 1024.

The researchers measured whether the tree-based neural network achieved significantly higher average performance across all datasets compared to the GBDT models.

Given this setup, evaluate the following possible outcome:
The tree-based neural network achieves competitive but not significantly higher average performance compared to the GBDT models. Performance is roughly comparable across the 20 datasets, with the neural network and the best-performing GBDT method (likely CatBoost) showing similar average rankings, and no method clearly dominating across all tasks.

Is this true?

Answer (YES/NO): YES